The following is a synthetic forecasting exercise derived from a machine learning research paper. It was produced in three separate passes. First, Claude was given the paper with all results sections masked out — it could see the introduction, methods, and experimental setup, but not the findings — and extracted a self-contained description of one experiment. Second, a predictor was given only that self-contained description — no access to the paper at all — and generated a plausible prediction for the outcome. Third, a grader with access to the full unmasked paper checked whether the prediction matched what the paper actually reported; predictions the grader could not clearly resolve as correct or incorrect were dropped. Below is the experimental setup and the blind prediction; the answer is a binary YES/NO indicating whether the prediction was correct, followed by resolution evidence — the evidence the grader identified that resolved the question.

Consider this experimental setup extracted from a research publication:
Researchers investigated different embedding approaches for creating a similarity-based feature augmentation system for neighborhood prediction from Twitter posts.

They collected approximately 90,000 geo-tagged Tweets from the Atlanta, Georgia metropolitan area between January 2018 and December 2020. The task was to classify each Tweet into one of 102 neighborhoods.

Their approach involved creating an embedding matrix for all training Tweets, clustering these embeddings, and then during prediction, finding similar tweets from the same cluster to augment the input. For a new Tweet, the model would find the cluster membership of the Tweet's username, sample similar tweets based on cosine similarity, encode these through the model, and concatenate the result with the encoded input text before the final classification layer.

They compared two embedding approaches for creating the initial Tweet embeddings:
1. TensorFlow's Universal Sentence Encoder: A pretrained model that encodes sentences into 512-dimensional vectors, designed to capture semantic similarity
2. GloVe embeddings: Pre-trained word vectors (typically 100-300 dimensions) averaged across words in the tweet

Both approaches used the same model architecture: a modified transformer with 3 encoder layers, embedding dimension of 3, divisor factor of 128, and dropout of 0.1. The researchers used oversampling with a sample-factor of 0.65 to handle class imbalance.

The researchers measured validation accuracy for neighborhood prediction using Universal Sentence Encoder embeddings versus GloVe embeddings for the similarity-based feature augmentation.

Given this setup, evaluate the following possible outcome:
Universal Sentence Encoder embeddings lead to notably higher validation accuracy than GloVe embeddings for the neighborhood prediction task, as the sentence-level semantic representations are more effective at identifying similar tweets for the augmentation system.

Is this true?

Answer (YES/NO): NO